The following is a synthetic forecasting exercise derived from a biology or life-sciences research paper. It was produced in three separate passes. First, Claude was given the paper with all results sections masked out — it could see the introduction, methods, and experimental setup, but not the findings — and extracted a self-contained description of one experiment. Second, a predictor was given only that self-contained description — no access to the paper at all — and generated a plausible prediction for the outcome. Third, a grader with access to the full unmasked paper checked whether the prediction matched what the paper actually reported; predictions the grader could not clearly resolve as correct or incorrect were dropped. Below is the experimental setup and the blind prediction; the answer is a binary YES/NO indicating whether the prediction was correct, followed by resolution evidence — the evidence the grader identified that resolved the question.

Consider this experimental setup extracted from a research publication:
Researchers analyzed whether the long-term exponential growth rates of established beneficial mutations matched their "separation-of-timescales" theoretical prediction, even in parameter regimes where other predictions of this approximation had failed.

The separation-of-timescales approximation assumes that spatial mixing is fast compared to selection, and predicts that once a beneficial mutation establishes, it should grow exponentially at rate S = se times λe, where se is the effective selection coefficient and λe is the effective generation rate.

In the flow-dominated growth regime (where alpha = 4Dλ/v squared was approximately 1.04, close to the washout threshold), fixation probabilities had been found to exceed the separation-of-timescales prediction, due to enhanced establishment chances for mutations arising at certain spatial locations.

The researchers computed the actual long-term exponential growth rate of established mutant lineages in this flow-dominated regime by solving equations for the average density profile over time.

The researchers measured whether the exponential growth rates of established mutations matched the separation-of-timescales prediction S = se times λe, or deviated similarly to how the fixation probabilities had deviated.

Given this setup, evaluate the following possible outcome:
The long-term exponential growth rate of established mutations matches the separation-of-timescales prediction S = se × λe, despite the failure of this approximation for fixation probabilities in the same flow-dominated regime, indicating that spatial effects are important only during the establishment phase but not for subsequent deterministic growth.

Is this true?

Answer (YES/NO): YES